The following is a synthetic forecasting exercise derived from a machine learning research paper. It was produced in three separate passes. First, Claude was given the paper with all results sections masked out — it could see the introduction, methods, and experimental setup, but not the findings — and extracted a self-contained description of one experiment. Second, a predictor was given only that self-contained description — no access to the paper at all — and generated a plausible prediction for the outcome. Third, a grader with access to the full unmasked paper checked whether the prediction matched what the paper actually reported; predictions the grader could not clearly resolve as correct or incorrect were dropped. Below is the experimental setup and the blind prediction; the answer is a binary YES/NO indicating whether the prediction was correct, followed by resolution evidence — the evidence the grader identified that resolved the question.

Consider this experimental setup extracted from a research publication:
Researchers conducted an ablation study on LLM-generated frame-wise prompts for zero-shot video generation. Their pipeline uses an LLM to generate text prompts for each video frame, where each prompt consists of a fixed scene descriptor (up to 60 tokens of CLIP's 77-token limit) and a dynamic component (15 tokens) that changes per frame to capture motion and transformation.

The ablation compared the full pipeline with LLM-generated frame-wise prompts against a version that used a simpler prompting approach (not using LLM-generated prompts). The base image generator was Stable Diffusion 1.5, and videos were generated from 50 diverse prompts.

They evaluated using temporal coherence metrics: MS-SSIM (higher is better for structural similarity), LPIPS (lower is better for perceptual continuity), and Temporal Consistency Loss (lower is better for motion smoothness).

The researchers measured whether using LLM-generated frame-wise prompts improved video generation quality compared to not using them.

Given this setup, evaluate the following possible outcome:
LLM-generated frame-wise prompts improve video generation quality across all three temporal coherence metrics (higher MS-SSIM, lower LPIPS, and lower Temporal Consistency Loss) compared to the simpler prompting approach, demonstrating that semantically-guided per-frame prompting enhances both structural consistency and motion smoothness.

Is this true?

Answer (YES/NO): YES